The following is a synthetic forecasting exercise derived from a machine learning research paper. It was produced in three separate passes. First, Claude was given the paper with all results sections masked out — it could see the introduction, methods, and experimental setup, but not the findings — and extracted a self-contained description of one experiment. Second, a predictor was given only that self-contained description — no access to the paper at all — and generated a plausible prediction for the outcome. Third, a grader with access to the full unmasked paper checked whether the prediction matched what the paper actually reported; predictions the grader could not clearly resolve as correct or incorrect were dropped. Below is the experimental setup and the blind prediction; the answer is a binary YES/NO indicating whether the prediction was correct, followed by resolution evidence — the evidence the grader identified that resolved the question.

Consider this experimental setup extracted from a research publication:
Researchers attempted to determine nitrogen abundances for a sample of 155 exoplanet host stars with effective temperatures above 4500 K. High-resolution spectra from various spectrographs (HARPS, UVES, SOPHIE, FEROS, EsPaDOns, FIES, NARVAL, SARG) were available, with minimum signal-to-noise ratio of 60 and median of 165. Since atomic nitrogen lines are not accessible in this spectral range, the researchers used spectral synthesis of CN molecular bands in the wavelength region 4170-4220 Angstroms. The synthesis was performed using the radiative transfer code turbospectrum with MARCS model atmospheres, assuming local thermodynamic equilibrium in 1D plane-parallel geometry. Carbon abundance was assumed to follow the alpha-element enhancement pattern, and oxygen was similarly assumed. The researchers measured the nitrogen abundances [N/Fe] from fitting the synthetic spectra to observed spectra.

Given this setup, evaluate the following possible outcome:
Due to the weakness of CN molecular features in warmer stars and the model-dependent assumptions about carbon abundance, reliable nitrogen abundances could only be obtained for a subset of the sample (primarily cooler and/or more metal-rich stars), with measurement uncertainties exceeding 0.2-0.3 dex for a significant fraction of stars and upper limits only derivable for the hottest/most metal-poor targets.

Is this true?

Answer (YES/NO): NO